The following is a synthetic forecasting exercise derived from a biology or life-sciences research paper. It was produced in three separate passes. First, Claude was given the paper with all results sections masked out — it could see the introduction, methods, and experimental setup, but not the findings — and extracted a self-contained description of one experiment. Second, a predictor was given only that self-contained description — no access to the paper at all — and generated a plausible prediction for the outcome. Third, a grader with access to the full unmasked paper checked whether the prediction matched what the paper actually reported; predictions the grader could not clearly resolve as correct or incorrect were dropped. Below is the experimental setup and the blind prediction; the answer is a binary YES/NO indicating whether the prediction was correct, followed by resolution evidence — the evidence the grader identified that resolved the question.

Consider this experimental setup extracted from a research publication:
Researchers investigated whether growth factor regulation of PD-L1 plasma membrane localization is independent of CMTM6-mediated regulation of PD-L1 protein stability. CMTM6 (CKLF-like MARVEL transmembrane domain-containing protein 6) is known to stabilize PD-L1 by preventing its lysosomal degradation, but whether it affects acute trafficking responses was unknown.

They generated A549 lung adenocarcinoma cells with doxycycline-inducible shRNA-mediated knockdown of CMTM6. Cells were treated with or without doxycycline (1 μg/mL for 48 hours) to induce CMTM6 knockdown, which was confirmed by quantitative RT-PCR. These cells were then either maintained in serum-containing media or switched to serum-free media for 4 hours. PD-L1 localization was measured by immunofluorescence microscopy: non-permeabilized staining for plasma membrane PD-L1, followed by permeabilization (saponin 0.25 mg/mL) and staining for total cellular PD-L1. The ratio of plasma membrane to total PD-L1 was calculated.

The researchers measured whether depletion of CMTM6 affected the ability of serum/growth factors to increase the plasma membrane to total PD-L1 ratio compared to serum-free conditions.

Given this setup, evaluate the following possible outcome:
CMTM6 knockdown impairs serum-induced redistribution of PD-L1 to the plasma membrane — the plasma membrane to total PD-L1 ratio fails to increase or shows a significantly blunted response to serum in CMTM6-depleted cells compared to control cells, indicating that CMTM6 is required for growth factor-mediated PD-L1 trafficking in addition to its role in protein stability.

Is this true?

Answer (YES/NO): NO